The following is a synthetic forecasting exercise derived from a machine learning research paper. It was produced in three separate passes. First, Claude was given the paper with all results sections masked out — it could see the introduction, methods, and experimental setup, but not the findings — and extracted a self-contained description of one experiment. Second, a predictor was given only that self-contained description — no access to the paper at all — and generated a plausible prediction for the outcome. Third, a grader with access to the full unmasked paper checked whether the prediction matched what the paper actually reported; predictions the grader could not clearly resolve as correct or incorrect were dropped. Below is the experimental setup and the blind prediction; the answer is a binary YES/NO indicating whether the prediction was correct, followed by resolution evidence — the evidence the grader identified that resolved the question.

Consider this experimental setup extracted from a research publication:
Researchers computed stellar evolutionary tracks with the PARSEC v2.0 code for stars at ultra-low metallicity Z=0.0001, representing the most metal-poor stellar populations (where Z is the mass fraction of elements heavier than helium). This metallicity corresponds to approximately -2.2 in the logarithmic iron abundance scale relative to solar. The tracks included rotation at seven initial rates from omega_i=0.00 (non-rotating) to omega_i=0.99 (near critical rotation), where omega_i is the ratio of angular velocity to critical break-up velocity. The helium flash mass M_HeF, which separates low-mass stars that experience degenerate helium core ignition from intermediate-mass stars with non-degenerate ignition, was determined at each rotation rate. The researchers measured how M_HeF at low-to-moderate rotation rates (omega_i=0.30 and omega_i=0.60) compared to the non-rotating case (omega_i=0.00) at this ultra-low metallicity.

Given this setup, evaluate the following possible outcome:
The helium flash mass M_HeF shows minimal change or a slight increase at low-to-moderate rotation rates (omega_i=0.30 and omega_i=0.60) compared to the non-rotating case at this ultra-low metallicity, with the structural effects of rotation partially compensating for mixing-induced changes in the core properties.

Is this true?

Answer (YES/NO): NO